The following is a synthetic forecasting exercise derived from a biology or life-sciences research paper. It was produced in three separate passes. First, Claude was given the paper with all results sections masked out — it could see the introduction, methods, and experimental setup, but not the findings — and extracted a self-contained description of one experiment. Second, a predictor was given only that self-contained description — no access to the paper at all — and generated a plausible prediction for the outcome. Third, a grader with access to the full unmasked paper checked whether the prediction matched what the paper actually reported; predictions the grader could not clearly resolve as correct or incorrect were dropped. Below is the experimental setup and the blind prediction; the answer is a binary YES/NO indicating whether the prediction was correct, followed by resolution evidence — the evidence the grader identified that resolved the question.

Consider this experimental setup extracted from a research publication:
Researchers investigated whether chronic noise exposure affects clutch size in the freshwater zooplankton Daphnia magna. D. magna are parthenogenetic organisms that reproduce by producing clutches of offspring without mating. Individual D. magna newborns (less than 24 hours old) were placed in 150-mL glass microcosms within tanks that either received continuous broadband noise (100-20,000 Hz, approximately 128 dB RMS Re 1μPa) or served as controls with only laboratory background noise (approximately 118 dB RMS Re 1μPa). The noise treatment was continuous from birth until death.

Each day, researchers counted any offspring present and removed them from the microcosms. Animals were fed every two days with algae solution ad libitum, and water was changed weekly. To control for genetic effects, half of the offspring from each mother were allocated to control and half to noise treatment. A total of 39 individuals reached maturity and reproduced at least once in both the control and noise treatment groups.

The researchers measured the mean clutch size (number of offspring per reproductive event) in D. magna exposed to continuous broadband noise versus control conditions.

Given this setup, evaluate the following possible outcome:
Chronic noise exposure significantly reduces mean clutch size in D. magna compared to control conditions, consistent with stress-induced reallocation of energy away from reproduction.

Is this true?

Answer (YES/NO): NO